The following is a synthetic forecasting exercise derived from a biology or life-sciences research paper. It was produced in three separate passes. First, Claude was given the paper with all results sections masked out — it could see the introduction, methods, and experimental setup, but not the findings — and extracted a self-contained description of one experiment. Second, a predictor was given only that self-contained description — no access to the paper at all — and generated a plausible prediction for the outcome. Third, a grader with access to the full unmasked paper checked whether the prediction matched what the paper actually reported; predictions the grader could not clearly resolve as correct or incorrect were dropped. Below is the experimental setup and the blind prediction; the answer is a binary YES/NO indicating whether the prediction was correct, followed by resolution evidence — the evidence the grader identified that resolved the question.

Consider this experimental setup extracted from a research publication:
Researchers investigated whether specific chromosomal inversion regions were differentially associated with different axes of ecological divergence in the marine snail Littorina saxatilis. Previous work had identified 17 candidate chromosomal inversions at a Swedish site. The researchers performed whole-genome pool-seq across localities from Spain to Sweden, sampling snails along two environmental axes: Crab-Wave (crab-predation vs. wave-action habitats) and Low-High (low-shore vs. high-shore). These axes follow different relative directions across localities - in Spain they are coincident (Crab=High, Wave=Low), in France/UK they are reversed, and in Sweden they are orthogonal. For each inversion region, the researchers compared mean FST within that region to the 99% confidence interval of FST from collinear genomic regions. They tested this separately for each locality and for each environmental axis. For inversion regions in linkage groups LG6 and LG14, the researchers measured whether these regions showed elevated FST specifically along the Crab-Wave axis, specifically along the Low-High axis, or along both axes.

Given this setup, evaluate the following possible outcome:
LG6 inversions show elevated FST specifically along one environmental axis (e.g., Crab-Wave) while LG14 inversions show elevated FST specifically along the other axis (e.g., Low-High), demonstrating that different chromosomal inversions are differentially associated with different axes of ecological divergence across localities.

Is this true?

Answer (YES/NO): NO